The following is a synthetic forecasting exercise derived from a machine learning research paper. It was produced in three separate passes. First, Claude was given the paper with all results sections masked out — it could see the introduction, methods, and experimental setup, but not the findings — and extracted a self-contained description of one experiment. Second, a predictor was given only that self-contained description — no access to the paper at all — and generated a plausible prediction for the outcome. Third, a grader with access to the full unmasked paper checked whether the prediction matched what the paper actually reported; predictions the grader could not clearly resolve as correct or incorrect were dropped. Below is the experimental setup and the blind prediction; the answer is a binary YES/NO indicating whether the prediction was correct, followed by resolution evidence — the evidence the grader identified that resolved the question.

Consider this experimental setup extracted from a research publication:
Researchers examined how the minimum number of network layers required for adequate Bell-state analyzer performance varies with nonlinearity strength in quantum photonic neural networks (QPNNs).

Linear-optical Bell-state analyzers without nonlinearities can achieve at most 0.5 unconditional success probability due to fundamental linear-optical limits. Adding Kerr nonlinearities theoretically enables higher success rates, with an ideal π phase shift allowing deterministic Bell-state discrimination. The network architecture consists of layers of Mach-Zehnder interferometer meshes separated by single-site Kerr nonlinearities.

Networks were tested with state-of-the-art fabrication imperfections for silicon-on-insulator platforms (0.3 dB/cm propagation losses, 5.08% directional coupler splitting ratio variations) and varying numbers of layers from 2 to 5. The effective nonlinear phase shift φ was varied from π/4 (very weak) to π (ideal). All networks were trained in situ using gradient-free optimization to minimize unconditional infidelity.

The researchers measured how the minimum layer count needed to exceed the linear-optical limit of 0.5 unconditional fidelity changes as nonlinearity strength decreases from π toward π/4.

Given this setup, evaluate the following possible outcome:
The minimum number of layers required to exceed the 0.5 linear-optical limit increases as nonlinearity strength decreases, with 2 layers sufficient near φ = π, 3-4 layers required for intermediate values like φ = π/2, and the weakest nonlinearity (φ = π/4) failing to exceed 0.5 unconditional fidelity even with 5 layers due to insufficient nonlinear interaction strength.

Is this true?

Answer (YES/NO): NO